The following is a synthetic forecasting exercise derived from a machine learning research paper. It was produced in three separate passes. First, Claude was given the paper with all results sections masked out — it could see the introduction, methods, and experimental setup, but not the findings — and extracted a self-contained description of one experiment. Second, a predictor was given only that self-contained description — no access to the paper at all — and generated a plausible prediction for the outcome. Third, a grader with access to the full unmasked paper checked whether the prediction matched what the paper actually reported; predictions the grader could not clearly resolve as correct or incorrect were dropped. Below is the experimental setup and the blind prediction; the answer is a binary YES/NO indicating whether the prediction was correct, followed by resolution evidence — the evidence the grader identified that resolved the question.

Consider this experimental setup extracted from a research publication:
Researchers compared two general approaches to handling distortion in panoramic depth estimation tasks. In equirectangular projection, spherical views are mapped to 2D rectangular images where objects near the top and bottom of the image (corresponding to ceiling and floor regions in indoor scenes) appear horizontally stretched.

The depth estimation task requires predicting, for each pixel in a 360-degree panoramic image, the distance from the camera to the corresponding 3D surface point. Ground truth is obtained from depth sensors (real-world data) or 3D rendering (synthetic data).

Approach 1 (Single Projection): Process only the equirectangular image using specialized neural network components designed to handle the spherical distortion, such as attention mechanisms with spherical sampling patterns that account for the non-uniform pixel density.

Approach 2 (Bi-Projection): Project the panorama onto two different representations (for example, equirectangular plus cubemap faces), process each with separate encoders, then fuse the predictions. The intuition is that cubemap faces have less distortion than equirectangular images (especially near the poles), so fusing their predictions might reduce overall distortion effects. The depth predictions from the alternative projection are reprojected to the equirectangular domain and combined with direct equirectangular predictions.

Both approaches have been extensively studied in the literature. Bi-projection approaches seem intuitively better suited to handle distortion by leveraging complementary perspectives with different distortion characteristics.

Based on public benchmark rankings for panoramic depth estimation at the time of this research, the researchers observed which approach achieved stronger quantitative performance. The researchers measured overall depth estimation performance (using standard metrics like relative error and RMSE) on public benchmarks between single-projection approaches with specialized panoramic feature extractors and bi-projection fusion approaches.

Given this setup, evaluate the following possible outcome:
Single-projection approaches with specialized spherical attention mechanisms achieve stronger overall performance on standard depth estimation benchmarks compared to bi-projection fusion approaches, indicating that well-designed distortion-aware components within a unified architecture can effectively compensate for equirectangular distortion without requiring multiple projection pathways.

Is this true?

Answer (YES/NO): YES